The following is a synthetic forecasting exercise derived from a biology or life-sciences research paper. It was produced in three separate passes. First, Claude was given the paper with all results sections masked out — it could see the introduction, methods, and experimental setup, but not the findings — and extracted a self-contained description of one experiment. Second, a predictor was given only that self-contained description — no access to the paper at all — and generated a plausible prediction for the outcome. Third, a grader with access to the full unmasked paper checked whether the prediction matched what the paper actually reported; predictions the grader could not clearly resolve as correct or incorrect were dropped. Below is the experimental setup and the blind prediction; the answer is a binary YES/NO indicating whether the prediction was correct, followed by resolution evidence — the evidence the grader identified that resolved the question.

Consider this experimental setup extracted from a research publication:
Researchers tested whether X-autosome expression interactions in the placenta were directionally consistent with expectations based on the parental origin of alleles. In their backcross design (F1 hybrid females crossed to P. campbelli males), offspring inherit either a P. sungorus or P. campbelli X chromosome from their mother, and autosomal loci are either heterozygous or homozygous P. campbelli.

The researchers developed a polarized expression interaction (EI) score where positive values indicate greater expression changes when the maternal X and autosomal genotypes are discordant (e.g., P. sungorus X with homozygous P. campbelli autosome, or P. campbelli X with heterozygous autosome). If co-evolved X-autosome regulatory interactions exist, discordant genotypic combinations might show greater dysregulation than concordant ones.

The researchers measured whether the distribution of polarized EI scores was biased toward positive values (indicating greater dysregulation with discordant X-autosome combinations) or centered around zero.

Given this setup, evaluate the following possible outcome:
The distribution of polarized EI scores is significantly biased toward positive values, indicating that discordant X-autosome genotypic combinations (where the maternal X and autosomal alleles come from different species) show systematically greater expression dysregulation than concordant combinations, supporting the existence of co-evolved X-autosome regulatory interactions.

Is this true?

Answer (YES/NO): YES